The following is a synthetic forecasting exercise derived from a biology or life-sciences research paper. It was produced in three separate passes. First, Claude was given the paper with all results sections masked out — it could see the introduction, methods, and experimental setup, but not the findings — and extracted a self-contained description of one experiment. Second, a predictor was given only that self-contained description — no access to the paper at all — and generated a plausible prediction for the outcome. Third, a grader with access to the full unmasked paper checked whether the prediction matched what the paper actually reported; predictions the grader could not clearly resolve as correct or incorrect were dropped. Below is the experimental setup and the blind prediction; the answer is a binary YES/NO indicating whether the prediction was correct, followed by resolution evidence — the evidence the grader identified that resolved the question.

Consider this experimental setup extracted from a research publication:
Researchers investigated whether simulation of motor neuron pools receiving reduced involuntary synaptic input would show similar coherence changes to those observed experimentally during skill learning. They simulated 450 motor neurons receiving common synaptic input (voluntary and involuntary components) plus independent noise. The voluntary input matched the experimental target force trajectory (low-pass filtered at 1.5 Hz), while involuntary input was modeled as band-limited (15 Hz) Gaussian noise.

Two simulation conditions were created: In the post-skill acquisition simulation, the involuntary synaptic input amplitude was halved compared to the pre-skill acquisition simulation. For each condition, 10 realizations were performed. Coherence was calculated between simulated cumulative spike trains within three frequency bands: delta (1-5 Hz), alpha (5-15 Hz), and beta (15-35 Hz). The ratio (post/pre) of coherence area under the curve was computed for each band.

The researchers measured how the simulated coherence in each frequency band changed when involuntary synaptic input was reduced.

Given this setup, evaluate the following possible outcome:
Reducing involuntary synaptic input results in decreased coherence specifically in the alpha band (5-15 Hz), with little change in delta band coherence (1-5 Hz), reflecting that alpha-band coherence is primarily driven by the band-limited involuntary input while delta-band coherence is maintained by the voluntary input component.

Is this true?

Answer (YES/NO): YES